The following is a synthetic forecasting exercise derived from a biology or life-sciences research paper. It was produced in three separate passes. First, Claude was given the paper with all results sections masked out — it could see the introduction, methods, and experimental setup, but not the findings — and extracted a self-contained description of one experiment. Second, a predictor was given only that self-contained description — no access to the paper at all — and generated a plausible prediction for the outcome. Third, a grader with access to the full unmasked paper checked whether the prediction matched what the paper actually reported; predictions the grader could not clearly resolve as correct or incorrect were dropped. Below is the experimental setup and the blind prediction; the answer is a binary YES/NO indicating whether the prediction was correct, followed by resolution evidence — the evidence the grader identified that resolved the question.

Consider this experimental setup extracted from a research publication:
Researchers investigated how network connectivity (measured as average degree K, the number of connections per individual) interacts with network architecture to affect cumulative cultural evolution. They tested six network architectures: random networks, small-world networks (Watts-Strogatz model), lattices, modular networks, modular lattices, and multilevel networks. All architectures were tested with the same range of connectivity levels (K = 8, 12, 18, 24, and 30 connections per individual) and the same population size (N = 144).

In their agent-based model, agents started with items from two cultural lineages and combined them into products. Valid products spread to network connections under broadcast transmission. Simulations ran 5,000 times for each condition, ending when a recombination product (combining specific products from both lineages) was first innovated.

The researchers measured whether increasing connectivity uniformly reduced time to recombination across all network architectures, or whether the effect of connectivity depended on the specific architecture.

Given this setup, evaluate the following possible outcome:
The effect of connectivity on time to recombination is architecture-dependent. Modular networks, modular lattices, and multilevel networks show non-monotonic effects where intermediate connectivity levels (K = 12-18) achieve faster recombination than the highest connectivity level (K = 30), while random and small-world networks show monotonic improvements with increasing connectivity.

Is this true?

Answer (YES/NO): NO